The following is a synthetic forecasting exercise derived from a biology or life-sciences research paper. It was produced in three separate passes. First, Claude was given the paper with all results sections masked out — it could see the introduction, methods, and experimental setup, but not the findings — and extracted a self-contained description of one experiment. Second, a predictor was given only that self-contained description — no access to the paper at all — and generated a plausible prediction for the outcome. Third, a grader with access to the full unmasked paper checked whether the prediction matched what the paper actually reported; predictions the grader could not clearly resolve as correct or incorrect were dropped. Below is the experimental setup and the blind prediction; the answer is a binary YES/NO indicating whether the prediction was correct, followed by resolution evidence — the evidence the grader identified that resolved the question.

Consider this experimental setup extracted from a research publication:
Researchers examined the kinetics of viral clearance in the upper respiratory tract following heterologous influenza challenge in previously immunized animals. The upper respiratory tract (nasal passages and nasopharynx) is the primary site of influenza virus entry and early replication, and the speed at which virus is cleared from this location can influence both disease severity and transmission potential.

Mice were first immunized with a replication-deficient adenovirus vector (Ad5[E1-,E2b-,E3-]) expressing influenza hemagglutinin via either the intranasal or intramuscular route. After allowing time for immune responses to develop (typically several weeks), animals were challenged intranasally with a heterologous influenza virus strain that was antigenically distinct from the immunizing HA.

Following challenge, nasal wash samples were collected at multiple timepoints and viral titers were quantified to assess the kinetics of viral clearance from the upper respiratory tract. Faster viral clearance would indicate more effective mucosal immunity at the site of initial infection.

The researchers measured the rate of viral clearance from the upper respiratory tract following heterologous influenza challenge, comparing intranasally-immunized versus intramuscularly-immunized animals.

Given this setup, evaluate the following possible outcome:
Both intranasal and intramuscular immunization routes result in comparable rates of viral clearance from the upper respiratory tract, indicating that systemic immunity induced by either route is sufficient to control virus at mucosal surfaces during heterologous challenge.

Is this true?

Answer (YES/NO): NO